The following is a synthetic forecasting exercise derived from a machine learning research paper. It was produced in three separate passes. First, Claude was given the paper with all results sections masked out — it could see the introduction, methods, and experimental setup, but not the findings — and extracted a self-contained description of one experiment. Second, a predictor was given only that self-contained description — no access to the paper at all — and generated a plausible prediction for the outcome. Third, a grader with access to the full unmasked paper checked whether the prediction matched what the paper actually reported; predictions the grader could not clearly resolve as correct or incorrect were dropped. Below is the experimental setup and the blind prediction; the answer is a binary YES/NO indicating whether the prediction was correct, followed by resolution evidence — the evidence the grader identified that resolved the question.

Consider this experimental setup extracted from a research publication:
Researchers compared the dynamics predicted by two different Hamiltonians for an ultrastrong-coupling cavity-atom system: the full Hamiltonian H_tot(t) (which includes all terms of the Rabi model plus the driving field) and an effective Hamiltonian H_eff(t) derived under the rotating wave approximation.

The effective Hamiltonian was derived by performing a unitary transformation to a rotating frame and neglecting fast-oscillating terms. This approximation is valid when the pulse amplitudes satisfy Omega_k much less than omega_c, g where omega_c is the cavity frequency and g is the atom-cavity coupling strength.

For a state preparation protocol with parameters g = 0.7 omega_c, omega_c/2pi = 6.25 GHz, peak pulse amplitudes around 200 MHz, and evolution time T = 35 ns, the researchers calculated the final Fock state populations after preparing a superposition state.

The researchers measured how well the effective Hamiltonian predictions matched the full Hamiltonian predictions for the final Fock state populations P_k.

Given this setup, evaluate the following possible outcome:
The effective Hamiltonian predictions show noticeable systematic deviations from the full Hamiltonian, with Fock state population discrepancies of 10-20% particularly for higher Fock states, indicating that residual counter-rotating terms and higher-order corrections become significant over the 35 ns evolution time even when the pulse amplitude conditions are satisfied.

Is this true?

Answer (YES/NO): NO